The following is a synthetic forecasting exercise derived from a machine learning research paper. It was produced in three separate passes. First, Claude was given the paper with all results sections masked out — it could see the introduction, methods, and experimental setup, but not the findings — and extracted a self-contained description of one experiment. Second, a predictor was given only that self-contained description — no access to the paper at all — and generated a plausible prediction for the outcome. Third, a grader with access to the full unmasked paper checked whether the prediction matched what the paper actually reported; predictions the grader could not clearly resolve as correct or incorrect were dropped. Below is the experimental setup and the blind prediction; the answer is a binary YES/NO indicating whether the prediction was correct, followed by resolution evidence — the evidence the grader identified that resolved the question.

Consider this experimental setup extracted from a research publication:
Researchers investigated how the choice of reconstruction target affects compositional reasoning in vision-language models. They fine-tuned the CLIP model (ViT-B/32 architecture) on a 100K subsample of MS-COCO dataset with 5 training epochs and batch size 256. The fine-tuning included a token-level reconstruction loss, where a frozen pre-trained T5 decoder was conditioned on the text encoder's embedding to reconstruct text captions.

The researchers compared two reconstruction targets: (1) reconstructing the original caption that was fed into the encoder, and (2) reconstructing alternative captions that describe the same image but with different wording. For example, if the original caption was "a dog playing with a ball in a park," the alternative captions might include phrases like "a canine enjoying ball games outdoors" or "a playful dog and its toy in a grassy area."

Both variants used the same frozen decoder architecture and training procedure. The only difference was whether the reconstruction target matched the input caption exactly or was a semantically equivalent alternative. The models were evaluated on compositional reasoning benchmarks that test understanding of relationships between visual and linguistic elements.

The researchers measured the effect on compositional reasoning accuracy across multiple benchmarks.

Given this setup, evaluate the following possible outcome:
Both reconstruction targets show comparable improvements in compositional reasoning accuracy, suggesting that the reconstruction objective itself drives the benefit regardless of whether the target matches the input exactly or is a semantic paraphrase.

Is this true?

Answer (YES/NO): NO